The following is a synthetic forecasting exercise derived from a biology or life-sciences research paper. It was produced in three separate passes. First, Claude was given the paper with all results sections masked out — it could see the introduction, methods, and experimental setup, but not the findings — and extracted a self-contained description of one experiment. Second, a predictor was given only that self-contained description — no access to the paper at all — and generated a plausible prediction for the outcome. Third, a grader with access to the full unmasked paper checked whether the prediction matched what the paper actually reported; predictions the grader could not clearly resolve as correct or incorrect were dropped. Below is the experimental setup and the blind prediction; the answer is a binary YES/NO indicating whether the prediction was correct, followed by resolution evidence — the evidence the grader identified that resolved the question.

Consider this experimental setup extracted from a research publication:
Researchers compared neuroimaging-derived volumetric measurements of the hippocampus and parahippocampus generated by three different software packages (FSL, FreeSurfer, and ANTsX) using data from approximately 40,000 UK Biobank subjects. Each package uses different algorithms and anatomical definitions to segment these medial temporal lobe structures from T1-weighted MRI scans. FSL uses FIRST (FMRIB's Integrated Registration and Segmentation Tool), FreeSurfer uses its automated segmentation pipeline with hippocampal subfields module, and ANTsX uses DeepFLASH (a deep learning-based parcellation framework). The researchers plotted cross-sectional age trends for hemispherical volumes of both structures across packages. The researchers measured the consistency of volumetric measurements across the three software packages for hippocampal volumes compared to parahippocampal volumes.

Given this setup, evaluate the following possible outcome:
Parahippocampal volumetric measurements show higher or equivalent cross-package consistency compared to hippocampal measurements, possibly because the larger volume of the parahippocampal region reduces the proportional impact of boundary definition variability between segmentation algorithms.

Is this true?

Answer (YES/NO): NO